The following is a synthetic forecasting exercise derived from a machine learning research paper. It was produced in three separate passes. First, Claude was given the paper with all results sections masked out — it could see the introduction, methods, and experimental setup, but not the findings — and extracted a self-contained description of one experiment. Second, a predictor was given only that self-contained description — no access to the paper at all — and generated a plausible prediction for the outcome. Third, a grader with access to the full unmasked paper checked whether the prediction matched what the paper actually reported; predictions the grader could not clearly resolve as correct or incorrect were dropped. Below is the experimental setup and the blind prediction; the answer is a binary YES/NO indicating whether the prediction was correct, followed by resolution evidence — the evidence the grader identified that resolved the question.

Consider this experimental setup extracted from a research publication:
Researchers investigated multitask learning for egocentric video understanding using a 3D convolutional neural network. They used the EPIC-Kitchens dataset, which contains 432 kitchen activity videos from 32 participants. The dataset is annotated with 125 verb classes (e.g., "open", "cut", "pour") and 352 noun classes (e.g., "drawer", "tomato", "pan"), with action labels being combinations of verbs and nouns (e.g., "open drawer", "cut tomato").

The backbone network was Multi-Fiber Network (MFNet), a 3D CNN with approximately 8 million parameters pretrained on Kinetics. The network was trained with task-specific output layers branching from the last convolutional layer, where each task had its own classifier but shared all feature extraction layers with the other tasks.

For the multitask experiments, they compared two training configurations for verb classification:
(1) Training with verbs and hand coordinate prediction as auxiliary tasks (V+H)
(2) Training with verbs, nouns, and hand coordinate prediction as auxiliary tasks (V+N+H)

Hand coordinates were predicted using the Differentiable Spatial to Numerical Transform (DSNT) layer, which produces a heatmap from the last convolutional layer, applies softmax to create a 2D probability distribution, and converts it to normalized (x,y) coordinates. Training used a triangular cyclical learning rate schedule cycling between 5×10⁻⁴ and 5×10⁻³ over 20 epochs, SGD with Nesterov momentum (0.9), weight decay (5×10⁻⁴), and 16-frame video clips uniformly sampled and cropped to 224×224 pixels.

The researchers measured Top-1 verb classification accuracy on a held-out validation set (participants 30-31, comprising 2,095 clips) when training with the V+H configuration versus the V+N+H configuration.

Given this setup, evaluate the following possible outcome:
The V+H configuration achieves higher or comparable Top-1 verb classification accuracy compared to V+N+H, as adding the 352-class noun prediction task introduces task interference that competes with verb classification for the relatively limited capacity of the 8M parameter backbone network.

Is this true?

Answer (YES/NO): YES